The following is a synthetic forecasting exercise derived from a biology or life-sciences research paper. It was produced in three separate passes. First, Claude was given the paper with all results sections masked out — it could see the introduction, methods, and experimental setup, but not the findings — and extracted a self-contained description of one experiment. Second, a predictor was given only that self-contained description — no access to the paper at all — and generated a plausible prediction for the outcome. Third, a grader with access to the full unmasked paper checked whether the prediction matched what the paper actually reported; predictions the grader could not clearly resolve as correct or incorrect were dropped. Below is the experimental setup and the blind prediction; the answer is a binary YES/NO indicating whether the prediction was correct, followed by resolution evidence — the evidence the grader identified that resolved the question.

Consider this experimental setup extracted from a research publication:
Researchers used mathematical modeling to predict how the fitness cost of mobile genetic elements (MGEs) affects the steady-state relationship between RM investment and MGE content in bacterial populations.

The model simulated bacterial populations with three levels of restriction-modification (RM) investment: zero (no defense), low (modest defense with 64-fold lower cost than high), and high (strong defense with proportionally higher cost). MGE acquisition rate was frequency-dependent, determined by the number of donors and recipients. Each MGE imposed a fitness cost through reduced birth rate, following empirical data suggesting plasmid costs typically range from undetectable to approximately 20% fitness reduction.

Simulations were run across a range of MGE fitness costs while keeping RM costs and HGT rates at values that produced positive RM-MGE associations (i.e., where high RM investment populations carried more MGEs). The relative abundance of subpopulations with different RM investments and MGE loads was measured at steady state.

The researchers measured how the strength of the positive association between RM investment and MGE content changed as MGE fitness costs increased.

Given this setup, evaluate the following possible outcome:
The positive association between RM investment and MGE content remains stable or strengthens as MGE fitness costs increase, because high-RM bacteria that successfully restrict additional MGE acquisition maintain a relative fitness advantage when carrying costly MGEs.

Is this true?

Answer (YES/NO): YES